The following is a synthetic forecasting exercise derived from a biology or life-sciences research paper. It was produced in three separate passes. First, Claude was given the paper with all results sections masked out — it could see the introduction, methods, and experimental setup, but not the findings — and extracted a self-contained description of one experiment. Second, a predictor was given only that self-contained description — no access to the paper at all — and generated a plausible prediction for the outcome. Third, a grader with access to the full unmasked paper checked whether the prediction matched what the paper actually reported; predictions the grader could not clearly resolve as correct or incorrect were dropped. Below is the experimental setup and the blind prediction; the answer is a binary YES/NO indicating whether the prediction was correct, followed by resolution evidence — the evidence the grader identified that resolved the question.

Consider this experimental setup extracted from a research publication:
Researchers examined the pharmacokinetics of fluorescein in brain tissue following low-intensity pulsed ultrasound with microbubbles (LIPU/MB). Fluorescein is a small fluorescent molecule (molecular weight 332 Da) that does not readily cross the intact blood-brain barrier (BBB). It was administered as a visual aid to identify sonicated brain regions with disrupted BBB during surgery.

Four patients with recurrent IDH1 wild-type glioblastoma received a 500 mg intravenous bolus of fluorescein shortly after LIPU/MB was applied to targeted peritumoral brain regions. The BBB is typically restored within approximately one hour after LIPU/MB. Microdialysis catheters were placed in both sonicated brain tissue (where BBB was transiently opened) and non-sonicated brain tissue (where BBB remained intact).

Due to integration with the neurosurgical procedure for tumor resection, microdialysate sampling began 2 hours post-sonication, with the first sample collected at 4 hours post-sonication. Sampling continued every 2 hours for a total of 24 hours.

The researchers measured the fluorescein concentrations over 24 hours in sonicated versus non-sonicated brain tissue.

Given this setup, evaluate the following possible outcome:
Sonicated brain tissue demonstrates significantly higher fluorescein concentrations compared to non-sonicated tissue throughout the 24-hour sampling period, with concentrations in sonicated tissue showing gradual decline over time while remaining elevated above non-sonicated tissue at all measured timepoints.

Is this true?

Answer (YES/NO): NO